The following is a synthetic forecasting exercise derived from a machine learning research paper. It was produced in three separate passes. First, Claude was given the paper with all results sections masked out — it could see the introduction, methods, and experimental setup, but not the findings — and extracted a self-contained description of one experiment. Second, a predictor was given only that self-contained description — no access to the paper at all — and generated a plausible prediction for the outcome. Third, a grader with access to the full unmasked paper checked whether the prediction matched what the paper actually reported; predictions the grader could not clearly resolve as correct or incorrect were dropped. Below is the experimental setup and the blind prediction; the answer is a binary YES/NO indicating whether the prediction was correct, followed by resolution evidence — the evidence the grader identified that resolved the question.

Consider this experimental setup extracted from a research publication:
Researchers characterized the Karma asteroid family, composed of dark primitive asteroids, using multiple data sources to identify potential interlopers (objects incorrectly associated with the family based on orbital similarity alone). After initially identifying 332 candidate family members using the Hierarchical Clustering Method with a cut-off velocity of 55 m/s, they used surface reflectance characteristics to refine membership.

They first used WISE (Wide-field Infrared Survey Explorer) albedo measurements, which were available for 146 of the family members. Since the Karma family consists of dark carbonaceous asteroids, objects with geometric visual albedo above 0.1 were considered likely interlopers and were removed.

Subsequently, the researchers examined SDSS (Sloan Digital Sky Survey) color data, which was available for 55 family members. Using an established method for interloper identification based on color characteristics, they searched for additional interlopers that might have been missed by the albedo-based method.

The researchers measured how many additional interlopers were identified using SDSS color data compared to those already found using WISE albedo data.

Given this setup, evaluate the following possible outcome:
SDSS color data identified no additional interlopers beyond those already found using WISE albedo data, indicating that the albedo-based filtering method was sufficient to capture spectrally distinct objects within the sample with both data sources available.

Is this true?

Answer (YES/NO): YES